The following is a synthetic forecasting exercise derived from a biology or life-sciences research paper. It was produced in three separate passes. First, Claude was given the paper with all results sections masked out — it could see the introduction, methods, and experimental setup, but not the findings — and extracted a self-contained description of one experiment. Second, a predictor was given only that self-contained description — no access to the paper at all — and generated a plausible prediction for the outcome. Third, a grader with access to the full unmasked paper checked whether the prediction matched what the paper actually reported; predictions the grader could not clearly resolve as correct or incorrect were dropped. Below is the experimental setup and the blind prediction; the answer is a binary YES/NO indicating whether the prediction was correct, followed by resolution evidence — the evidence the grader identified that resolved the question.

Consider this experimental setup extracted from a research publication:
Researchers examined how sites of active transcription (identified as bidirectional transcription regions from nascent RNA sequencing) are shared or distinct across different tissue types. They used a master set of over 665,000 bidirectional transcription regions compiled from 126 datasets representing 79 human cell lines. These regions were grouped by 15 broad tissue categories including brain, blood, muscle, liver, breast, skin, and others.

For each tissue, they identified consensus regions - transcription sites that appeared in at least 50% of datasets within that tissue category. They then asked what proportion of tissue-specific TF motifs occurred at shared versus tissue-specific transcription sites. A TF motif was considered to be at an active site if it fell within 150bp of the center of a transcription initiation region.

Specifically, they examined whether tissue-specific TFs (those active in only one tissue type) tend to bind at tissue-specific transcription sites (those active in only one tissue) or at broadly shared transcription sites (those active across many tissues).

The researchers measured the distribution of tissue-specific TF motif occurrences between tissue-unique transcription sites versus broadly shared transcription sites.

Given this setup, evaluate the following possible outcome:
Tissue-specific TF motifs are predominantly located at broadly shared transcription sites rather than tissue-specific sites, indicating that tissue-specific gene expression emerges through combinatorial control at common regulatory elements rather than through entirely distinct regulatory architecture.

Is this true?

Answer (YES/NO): NO